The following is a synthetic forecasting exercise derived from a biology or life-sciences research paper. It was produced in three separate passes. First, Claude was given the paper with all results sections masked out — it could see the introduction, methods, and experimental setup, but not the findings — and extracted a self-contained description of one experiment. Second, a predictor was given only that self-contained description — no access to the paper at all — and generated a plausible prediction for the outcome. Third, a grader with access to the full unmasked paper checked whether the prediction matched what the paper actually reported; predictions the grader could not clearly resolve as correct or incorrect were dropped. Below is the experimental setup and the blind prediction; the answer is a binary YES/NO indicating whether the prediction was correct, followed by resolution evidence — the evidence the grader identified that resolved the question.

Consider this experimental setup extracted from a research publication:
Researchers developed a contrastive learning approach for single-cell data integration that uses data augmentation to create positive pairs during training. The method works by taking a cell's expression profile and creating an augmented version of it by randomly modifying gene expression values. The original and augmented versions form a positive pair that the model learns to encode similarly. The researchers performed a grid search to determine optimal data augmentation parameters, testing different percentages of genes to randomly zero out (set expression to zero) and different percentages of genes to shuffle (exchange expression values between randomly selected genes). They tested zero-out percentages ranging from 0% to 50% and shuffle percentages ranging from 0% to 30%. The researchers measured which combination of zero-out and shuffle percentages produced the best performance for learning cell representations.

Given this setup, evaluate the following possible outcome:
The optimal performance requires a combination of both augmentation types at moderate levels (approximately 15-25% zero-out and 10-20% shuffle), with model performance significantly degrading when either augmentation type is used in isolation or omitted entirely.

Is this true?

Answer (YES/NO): NO